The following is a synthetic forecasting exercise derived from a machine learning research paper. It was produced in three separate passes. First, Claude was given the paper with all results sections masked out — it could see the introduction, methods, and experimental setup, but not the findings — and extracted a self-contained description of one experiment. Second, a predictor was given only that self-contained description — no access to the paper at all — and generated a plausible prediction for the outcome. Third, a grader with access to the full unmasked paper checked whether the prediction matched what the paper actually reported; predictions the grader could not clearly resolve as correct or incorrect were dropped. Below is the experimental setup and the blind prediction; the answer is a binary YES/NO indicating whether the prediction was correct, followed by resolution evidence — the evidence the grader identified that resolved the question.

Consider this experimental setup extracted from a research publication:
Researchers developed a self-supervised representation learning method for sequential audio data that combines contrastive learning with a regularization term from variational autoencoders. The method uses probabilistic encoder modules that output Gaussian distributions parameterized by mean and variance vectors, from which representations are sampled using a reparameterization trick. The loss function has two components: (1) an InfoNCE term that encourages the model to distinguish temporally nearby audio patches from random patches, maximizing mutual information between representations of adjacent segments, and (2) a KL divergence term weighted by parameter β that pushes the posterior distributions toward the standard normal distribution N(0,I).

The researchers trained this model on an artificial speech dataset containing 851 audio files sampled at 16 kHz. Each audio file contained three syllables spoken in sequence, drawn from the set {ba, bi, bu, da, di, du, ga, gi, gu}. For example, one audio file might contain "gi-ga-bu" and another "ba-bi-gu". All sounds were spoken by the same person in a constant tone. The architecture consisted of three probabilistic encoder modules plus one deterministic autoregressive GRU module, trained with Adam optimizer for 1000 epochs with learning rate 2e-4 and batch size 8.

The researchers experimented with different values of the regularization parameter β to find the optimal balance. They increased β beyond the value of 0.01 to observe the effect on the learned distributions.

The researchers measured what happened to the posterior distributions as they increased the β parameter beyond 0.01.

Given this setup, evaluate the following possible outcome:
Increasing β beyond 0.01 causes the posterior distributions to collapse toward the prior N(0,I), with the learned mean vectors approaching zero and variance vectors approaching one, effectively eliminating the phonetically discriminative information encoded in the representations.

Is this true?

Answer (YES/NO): YES